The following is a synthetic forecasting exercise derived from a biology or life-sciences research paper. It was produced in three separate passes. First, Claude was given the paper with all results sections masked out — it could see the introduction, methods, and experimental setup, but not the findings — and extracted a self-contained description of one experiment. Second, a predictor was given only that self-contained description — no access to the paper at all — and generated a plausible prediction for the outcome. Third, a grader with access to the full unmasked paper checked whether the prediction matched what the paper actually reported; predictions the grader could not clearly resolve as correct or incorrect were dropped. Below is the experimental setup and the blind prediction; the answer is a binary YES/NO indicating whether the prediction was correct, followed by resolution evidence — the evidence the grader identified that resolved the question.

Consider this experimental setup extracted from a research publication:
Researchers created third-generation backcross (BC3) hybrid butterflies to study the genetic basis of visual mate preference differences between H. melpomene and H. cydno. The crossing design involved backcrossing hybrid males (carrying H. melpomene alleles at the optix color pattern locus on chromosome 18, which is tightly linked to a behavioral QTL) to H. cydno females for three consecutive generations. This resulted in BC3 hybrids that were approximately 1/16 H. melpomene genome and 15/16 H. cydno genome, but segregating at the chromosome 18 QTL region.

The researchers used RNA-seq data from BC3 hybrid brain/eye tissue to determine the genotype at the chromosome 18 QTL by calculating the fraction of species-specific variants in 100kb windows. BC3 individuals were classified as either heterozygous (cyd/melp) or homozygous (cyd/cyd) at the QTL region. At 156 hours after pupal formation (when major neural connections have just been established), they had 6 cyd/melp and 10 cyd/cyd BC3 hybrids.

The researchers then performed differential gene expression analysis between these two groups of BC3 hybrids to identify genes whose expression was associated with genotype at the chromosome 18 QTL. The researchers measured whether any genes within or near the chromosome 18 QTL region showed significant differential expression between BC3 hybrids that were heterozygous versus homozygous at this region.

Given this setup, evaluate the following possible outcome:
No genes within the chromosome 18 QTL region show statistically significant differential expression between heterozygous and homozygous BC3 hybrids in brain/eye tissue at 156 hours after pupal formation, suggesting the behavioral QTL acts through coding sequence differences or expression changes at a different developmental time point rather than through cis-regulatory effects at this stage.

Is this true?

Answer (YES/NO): YES